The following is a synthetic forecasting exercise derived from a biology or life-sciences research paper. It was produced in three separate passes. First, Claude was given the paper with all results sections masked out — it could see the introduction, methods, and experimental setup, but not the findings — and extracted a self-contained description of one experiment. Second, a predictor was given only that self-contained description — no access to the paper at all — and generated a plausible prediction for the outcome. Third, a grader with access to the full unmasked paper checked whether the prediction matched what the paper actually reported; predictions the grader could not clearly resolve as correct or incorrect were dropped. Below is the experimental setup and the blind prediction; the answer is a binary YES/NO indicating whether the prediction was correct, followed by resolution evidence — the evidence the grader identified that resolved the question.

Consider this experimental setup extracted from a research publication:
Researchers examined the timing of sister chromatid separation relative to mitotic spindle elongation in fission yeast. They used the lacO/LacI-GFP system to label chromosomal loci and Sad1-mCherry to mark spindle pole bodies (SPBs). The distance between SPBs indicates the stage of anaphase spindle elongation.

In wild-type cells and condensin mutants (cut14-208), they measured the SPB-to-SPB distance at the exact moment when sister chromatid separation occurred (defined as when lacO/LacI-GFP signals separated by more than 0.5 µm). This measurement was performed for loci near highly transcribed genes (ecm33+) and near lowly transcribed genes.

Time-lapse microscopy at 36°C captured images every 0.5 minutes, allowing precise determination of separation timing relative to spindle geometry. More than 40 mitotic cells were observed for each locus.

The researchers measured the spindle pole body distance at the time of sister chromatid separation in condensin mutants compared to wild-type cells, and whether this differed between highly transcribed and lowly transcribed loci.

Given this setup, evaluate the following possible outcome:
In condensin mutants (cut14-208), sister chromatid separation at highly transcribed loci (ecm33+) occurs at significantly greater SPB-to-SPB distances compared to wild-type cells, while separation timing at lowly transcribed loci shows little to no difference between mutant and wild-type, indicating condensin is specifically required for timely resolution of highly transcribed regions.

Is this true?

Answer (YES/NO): NO